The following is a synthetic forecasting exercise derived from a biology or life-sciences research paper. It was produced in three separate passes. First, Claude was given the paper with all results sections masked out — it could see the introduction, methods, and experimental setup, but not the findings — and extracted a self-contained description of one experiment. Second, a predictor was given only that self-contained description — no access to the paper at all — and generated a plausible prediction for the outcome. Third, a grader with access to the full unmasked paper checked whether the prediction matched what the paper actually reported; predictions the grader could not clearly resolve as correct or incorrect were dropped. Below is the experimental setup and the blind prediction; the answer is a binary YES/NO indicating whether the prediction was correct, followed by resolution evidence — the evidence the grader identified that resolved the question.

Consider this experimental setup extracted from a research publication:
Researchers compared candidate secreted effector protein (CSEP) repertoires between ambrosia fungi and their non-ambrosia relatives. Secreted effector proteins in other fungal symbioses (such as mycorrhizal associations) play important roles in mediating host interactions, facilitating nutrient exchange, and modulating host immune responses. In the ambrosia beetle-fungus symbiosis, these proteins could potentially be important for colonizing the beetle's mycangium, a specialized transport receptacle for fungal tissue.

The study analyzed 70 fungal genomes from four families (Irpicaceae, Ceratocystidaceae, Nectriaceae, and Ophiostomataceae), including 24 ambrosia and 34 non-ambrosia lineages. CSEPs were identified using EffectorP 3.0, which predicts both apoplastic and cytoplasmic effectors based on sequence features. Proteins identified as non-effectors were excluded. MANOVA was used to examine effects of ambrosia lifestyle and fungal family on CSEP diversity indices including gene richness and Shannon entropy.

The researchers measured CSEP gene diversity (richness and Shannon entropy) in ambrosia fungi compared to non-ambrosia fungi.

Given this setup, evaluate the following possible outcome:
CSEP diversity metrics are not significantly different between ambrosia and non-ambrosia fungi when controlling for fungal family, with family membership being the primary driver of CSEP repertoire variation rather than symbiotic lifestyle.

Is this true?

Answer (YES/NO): YES